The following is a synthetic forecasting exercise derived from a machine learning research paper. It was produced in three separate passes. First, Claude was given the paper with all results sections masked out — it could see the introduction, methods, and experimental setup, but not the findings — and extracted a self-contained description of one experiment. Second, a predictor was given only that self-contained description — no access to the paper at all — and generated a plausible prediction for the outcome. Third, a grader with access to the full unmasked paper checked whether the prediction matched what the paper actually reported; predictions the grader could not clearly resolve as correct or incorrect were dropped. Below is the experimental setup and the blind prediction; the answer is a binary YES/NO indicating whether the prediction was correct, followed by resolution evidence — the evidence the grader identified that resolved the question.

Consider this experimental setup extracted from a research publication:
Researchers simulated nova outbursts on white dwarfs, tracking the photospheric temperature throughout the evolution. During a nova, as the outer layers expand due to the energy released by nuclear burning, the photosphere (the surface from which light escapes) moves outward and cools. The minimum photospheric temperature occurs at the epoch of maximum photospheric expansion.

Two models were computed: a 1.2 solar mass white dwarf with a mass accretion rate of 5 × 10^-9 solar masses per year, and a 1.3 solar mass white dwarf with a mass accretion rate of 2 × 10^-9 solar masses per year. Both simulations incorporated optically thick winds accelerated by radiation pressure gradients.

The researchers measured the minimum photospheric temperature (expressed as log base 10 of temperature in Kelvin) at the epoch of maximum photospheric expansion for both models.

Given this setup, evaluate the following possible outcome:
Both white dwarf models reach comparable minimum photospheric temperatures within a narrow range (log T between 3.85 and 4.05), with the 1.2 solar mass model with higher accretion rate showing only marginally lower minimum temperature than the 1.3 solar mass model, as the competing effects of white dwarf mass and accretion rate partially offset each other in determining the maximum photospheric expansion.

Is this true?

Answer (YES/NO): NO